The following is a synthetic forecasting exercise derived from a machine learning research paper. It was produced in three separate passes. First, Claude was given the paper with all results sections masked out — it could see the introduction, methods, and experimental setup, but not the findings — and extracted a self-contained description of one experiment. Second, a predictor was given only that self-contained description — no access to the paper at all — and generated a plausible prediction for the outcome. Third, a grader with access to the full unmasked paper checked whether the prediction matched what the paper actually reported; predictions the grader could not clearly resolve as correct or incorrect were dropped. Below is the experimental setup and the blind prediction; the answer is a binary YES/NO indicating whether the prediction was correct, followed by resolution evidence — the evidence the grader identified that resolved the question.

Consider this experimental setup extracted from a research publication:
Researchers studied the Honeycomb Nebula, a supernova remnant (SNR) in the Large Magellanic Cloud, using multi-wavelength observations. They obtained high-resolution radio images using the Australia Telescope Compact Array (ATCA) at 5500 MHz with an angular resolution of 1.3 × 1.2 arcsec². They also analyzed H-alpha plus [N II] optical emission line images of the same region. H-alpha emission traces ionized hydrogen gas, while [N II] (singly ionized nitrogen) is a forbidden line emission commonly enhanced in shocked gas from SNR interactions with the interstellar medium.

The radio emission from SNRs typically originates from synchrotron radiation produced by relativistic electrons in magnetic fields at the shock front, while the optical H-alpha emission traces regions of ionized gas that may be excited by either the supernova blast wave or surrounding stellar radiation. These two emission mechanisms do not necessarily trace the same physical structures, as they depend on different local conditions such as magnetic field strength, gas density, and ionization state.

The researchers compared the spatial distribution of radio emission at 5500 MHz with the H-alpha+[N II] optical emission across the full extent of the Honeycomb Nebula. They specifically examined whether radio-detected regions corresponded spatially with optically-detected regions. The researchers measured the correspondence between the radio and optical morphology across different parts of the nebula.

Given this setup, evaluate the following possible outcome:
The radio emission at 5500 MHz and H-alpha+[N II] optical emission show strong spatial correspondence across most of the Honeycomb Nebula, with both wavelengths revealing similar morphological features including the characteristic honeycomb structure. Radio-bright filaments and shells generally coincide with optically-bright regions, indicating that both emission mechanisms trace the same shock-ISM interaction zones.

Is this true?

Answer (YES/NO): NO